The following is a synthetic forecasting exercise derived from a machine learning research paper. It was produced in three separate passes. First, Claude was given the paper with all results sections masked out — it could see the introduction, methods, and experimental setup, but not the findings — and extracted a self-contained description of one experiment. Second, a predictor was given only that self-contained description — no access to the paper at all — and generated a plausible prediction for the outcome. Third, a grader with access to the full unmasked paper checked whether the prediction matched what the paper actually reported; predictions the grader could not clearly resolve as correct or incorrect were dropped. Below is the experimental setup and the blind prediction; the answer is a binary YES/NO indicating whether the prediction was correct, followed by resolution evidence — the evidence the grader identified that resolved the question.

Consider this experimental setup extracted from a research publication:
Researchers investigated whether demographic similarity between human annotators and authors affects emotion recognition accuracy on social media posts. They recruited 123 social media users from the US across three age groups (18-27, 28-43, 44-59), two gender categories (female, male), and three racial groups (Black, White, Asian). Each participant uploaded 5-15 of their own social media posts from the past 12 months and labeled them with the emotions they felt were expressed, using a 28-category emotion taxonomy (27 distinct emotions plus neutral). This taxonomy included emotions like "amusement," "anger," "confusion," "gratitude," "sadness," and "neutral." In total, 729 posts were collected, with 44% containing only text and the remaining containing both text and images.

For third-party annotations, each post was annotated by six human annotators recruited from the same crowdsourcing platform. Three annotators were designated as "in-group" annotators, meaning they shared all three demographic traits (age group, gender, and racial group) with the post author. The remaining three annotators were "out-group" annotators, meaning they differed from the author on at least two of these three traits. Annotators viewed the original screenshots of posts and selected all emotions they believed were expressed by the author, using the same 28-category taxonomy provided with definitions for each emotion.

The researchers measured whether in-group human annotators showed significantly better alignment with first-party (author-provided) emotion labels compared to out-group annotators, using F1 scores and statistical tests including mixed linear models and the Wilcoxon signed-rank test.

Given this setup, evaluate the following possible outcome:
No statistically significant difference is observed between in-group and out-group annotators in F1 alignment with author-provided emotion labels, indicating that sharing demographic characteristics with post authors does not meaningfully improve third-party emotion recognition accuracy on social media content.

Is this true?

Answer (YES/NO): NO